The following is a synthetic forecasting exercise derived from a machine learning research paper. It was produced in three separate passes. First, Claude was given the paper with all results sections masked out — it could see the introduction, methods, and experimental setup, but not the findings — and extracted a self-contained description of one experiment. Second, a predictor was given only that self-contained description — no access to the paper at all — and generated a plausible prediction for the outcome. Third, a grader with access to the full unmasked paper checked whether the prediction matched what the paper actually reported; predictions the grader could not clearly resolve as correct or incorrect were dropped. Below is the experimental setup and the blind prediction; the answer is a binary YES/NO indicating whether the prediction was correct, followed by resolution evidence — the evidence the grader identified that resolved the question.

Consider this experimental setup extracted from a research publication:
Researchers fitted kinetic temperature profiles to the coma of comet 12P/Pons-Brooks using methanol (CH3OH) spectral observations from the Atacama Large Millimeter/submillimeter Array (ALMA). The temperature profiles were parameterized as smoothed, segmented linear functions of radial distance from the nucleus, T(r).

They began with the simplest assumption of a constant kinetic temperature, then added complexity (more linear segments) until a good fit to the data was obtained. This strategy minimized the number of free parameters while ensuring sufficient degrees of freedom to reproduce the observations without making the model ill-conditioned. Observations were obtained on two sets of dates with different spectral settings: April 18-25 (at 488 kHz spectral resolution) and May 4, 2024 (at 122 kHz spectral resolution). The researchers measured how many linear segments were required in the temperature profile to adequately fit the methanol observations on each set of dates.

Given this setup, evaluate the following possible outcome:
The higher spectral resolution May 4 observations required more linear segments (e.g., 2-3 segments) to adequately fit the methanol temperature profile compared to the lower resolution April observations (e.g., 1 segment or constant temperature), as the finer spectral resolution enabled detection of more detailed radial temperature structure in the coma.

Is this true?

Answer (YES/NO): NO